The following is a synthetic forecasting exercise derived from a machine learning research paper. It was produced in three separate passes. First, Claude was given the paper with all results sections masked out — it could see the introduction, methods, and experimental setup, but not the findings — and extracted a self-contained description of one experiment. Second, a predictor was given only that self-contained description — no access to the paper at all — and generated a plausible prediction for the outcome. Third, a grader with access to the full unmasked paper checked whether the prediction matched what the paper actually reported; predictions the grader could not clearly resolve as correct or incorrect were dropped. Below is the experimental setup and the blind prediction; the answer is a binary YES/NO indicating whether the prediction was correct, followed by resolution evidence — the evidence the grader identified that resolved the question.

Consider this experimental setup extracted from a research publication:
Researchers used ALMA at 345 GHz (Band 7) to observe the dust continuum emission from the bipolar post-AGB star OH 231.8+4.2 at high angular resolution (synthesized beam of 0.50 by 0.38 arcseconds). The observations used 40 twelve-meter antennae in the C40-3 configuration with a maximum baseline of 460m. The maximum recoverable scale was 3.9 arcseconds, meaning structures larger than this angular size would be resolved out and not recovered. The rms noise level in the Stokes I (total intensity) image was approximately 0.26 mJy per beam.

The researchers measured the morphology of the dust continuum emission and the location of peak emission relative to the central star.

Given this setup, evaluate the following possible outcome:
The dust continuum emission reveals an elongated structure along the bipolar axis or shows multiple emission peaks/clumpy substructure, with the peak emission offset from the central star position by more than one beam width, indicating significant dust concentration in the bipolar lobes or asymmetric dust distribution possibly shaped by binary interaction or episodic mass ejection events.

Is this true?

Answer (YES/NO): NO